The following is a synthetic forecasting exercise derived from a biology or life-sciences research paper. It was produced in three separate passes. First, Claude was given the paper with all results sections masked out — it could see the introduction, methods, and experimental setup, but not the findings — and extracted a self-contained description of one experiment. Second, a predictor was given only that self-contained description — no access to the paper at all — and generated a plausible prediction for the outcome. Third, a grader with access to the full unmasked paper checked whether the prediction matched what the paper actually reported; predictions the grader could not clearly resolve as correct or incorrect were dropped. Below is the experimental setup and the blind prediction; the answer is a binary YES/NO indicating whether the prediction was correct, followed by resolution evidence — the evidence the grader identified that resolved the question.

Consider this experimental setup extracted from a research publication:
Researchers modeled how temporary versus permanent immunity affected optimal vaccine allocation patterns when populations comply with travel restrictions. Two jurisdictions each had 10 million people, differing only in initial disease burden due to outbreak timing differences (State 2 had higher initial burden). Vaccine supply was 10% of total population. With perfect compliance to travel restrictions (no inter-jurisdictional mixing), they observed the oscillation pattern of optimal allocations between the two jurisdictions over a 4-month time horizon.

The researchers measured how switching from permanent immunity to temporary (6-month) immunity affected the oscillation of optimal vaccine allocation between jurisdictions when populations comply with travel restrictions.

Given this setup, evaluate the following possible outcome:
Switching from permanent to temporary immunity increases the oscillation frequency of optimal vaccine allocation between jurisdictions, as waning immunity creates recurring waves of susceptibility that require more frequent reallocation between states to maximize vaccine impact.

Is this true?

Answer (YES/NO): YES